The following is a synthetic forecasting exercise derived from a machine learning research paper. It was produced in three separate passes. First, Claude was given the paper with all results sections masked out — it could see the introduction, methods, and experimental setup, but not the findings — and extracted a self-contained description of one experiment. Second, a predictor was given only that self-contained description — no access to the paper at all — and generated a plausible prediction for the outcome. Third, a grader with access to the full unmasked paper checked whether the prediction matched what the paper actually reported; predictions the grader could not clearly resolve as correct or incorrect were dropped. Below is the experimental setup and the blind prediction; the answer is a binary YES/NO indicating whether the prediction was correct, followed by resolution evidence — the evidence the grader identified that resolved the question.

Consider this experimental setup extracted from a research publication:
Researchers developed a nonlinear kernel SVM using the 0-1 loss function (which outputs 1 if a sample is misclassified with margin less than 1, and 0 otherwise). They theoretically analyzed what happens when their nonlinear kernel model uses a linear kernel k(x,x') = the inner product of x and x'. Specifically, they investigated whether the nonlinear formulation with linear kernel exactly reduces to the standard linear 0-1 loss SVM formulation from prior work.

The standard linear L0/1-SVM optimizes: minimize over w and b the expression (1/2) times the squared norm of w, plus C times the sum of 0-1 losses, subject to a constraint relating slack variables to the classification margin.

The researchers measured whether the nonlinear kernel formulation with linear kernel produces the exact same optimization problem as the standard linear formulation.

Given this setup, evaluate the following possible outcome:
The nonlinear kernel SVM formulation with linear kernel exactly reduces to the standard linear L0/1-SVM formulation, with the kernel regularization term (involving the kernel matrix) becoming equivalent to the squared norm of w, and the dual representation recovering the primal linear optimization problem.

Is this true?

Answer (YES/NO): NO